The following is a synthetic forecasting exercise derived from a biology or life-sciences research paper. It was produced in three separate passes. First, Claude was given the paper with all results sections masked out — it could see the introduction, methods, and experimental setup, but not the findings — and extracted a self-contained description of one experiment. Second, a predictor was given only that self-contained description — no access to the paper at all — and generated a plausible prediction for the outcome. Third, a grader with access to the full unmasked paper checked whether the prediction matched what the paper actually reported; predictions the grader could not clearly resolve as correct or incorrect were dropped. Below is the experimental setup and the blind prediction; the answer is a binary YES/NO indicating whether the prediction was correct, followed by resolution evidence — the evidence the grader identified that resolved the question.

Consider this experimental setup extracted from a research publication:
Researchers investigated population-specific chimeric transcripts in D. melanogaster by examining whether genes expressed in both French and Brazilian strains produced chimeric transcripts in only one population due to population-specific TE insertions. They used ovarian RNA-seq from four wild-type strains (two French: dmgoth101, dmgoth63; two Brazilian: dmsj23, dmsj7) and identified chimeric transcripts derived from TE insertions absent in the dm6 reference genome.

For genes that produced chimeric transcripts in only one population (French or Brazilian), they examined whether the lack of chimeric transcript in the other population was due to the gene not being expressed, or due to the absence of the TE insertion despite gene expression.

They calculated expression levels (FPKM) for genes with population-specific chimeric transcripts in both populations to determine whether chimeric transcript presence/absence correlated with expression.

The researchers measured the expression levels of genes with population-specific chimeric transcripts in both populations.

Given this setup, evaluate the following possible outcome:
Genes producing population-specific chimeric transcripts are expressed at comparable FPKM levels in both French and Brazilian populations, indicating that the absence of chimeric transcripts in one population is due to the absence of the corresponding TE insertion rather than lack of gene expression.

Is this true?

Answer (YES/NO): YES